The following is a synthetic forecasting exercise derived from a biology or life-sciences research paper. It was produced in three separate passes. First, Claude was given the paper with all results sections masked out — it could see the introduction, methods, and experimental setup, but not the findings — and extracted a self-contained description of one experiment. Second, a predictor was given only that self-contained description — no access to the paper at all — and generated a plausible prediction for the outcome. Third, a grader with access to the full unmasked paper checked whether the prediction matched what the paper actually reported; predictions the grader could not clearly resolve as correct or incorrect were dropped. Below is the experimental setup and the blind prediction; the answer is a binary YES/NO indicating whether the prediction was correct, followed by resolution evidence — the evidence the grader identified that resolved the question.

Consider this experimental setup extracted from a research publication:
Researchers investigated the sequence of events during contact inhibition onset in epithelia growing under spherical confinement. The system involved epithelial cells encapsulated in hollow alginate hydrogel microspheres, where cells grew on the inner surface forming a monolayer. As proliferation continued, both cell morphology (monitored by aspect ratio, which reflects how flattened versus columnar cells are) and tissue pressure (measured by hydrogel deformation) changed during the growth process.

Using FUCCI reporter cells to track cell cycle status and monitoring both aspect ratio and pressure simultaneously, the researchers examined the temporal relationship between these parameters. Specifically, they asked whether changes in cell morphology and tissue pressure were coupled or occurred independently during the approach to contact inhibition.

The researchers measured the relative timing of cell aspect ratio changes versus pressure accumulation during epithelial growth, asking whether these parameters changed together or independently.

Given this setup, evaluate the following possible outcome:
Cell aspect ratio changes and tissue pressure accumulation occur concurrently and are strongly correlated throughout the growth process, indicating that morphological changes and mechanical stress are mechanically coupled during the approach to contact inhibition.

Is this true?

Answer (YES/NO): NO